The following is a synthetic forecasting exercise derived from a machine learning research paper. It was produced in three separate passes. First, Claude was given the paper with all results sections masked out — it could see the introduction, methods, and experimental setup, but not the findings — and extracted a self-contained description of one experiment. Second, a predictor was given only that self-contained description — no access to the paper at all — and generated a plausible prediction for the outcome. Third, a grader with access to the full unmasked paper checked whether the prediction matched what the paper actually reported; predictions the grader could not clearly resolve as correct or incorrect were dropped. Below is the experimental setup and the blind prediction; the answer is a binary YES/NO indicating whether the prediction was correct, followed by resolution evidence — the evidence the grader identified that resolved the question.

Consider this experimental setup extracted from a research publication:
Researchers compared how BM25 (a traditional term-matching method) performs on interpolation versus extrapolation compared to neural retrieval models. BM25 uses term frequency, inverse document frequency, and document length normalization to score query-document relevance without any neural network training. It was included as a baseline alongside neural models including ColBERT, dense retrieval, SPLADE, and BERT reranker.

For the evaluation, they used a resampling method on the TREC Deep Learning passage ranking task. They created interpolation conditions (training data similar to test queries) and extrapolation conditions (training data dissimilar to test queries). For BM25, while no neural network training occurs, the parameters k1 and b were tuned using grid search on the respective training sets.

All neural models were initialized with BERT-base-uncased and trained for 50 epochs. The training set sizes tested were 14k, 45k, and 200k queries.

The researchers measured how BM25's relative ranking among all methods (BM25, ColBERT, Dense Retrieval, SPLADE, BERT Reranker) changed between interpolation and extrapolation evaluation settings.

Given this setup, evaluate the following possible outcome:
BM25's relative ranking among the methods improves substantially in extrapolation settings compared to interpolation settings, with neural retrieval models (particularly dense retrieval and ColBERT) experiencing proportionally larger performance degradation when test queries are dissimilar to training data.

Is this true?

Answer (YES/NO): NO